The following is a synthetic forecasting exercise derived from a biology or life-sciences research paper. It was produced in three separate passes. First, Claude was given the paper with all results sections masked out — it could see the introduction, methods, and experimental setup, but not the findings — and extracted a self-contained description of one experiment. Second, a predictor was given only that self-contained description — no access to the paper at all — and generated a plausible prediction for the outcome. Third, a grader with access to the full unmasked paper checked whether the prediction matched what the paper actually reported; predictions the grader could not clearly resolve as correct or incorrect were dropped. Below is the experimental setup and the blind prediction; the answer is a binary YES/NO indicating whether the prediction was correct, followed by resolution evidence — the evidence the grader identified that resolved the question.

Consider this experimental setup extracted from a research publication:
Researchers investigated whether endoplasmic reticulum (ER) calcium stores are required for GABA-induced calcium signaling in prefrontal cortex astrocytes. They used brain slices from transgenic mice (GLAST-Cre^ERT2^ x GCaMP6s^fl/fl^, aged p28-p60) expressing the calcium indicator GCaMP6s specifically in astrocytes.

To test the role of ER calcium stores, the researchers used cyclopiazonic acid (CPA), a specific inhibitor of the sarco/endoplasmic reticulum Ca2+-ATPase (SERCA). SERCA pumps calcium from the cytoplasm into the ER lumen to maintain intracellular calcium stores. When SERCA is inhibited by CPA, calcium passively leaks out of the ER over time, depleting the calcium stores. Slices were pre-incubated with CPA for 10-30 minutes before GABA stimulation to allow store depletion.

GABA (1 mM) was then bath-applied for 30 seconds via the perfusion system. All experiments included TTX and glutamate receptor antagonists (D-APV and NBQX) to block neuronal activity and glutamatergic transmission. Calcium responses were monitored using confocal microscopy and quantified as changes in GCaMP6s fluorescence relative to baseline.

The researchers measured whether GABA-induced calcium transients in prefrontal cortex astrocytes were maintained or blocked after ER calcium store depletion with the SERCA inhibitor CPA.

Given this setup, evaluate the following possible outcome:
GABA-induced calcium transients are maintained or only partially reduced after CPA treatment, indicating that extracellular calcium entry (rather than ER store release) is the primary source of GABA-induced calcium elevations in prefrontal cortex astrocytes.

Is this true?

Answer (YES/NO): NO